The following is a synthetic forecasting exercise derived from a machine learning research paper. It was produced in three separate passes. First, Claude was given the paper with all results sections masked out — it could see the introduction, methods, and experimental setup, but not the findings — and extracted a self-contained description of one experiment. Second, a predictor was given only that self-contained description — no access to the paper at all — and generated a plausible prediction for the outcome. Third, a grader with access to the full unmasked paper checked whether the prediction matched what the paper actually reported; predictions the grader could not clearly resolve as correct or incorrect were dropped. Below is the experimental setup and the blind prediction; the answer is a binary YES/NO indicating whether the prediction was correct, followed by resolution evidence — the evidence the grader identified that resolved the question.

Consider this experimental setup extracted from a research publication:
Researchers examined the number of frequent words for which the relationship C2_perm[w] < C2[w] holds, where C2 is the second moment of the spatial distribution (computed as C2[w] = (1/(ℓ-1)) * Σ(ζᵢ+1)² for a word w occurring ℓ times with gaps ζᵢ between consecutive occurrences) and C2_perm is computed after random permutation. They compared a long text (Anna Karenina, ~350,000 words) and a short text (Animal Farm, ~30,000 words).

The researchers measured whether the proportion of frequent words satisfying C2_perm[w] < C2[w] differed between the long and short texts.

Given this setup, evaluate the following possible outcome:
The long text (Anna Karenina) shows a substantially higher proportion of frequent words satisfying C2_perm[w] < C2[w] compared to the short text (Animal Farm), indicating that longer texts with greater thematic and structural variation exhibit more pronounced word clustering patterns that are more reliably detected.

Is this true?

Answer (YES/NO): YES